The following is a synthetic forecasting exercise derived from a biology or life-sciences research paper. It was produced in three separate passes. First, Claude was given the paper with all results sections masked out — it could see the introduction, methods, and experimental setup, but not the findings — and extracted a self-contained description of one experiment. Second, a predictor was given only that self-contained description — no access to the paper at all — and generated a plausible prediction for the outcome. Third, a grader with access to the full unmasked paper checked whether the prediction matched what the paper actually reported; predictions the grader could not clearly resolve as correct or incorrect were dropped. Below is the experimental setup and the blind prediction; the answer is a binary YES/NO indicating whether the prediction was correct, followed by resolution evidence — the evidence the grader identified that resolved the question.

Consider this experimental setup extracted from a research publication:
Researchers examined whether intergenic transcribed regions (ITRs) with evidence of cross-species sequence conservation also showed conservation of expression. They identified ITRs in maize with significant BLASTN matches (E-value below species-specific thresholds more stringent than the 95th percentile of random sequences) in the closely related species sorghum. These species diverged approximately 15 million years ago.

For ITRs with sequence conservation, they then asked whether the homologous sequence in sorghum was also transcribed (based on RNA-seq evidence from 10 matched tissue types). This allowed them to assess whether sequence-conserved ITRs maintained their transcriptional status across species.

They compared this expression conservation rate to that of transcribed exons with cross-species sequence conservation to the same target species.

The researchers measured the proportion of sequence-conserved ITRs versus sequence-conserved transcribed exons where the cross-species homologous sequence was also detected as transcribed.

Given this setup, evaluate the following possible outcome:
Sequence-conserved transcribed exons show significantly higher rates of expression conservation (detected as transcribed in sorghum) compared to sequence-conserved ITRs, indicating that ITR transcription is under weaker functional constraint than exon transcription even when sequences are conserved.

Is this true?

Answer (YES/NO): YES